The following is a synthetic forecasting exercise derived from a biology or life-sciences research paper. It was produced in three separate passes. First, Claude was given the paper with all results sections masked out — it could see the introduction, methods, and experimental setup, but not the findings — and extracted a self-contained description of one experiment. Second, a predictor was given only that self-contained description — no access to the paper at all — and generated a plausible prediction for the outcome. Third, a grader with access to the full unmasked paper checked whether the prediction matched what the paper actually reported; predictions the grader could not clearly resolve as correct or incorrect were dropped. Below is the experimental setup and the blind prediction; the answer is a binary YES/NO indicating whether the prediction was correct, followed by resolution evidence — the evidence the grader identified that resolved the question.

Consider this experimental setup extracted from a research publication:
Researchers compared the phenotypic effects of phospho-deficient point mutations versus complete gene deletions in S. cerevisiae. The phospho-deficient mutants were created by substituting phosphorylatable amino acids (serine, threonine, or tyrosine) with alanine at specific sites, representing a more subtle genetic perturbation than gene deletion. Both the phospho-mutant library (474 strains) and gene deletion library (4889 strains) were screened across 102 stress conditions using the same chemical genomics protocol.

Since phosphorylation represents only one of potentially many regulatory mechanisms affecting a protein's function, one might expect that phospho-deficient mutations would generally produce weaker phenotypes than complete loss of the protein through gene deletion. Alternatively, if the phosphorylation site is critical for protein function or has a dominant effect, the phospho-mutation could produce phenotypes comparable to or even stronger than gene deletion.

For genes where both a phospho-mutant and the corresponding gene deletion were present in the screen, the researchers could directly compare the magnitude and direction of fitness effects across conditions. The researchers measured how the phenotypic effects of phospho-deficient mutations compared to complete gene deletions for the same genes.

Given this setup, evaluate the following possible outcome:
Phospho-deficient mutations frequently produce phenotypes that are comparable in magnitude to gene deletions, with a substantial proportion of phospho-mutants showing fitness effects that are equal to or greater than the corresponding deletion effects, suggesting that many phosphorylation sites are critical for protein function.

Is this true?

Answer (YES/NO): NO